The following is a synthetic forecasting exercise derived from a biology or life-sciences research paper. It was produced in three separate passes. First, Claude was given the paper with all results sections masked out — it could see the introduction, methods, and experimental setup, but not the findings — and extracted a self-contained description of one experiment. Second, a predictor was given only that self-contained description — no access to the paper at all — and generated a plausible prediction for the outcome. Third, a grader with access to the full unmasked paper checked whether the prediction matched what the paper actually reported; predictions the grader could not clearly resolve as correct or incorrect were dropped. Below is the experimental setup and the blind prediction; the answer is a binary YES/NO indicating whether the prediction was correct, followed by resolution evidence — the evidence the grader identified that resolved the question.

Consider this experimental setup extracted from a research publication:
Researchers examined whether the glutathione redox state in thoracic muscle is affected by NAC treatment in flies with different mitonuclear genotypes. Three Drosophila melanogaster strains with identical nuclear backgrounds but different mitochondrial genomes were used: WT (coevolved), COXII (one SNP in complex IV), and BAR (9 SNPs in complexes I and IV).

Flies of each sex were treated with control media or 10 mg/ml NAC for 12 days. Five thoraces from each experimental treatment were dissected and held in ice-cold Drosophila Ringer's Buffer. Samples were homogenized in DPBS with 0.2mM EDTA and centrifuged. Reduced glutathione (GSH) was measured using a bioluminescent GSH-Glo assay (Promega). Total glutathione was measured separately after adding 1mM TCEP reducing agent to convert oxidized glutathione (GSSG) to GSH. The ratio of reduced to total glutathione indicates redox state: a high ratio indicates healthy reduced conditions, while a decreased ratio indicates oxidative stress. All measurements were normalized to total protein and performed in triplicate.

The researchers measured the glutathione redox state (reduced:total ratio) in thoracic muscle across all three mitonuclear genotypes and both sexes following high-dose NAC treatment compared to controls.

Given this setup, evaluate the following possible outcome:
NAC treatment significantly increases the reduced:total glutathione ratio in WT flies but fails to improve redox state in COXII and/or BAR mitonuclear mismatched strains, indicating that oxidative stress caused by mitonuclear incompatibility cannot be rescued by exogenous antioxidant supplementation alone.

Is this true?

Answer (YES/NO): NO